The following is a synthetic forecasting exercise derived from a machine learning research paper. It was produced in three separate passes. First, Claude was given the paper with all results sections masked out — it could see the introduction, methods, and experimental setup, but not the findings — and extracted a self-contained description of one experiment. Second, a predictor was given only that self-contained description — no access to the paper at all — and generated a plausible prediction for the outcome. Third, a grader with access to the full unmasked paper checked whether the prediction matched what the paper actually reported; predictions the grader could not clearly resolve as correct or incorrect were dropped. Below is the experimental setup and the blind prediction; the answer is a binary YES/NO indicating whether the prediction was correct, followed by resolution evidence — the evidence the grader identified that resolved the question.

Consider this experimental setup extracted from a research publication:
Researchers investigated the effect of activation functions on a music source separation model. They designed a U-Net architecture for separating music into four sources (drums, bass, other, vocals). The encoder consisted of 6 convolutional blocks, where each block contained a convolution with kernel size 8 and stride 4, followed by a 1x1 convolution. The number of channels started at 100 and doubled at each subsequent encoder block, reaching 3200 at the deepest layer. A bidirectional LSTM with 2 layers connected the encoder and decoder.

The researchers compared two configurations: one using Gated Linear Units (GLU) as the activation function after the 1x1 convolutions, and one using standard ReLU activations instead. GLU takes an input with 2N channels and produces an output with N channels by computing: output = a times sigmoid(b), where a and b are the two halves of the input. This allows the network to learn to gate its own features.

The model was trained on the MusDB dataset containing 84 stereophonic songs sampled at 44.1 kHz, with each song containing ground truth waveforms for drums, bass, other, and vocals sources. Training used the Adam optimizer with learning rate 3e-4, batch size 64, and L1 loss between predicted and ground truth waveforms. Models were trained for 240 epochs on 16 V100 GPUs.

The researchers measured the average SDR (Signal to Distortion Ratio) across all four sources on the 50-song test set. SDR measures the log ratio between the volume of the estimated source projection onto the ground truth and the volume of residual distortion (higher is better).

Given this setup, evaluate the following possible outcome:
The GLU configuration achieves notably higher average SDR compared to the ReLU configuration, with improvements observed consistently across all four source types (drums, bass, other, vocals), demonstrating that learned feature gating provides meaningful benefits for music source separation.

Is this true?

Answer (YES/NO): NO